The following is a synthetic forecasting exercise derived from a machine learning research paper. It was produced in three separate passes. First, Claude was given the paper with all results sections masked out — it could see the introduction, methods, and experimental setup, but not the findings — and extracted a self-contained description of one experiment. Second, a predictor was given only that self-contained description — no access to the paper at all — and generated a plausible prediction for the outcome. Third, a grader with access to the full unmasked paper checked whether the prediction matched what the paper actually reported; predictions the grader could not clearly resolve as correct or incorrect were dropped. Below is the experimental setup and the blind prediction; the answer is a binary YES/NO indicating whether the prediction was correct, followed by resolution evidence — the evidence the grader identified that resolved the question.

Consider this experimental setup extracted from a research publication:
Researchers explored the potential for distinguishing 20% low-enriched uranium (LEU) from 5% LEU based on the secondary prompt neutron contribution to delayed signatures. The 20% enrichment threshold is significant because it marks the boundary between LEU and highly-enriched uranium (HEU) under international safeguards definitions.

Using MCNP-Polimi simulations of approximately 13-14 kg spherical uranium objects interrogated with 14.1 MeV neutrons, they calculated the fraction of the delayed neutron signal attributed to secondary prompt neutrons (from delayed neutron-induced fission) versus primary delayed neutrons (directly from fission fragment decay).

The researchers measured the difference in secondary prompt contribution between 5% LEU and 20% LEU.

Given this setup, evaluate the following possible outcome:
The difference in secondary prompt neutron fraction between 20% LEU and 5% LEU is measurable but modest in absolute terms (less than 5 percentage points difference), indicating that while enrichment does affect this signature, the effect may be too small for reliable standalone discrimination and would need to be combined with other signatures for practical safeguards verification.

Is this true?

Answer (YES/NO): NO